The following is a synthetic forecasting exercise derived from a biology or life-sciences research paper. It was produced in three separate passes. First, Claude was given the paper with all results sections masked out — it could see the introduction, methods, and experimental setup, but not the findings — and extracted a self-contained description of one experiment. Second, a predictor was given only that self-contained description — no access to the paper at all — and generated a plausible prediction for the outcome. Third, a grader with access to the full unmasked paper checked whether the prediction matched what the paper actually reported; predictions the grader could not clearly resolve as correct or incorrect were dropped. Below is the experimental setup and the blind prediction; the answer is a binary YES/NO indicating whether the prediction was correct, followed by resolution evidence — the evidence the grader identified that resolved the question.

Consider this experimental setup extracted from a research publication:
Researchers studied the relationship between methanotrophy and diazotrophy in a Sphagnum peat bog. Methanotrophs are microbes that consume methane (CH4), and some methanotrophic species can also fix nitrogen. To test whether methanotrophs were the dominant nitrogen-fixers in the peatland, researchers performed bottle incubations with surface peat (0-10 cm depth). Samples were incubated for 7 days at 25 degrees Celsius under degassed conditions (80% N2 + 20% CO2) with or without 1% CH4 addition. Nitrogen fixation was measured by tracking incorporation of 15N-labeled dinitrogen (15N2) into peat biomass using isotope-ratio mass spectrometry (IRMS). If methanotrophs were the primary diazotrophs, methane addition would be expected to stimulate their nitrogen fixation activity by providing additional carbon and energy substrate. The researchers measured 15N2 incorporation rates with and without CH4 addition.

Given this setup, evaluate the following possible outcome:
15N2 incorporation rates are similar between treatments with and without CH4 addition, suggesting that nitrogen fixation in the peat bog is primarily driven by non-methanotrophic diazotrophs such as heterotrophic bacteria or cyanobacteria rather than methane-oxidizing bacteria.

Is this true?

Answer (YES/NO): YES